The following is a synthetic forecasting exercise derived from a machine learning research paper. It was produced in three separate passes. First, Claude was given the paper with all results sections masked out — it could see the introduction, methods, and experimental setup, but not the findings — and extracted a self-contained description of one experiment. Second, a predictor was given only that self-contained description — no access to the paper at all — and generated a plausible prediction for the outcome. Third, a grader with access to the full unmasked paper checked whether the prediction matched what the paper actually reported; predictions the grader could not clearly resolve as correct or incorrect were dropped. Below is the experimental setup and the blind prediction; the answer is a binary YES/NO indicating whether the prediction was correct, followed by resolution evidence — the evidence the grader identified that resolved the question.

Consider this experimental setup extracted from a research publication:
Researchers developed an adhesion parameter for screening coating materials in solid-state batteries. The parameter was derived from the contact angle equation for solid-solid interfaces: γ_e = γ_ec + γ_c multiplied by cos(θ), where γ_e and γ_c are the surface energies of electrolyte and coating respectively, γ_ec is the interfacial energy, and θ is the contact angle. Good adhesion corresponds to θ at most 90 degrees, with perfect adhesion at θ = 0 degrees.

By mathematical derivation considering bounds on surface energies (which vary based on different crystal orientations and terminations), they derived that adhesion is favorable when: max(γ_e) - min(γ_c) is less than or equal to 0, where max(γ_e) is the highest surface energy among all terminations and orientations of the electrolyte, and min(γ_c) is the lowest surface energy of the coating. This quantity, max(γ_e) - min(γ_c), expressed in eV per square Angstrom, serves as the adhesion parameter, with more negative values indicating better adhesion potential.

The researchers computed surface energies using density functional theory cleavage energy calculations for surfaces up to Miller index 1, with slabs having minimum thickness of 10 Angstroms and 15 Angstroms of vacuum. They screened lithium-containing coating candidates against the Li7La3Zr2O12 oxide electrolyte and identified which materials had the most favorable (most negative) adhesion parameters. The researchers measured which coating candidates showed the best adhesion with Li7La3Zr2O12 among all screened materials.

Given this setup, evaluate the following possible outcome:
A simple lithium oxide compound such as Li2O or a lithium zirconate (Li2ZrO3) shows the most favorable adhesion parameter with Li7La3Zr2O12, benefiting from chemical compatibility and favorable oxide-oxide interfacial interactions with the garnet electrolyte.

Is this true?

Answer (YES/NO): NO